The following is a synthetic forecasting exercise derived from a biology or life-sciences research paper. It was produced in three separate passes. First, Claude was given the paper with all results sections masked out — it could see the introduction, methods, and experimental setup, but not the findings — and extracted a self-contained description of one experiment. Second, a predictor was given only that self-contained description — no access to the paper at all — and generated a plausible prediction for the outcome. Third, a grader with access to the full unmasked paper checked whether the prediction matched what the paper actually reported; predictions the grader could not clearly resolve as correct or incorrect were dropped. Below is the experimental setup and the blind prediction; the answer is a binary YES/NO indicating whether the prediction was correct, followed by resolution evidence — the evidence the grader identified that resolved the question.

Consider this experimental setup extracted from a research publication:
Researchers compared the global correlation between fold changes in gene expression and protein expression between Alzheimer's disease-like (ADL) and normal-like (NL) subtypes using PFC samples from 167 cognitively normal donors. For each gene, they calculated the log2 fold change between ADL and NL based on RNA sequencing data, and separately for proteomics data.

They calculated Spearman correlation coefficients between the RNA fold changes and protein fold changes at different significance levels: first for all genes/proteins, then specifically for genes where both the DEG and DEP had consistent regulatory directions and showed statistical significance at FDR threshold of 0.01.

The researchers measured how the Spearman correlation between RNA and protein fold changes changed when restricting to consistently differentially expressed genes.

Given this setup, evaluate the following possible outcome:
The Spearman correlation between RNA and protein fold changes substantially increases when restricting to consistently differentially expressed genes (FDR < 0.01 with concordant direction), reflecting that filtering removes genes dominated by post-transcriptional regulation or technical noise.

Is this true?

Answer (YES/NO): YES